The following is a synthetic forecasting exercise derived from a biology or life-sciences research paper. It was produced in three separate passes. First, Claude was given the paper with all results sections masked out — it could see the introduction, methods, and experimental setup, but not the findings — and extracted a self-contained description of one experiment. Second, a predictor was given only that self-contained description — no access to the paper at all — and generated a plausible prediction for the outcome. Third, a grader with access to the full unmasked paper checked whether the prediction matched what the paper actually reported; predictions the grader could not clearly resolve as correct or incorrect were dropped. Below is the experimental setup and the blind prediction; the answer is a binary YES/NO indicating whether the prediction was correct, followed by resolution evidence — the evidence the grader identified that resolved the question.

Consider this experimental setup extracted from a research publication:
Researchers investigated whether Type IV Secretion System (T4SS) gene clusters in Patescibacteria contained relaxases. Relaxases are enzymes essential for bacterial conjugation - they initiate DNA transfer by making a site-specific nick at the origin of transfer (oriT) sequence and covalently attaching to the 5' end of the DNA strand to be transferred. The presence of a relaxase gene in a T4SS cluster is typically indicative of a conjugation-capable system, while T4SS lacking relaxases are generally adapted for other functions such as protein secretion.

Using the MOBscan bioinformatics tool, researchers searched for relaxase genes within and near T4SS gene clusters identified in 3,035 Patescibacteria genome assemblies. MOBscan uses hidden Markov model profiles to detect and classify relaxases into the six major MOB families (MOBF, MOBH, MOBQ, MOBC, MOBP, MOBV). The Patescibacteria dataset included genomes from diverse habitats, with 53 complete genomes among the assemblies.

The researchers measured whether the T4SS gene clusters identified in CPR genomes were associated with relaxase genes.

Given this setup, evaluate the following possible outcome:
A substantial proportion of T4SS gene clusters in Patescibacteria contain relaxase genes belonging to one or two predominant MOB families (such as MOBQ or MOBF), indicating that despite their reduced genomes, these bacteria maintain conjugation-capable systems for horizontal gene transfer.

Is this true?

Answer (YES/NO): NO